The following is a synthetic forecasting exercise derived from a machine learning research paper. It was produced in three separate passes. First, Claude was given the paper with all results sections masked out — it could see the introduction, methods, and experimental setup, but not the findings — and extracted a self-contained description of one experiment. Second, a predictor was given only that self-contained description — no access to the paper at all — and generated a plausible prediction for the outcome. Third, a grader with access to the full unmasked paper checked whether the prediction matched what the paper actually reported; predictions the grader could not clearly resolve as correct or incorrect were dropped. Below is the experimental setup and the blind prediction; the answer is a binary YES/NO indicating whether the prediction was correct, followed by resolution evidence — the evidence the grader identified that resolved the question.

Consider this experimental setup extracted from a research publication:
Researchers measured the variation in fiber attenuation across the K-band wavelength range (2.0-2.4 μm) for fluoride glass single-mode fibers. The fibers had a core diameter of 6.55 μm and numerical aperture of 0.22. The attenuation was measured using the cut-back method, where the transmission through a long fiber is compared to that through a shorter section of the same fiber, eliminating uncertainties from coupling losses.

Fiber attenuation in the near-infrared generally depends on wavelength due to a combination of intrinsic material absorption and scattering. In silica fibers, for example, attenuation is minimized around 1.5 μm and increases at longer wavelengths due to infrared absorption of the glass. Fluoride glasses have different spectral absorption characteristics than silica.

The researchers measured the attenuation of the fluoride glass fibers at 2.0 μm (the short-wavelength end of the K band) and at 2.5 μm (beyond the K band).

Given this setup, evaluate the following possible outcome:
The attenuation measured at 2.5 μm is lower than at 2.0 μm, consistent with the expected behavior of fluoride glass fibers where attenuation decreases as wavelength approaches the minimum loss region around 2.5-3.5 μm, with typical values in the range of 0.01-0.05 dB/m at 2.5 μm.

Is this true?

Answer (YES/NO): NO